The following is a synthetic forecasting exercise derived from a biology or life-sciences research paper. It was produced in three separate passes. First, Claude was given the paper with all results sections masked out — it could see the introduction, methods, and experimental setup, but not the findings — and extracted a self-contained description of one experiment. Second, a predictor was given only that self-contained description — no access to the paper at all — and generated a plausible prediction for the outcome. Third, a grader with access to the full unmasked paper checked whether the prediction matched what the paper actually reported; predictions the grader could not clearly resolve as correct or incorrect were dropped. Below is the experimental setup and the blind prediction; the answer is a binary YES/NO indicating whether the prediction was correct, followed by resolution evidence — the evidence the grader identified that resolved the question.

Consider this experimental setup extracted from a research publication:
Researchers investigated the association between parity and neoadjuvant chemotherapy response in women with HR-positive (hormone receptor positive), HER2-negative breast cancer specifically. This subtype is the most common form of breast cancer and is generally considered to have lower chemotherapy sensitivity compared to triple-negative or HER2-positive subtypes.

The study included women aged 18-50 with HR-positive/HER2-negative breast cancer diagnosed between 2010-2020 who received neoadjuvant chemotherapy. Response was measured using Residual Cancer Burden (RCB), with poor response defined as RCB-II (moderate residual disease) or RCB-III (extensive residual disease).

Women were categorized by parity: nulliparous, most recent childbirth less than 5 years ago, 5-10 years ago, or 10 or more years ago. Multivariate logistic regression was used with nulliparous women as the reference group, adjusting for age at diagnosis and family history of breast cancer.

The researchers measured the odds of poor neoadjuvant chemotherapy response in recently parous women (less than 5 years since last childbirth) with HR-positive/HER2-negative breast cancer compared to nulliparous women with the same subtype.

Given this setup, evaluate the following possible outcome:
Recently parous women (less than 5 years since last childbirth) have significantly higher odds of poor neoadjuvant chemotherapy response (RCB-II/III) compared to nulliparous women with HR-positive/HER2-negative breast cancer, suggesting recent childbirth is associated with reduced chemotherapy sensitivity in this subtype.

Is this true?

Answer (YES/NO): NO